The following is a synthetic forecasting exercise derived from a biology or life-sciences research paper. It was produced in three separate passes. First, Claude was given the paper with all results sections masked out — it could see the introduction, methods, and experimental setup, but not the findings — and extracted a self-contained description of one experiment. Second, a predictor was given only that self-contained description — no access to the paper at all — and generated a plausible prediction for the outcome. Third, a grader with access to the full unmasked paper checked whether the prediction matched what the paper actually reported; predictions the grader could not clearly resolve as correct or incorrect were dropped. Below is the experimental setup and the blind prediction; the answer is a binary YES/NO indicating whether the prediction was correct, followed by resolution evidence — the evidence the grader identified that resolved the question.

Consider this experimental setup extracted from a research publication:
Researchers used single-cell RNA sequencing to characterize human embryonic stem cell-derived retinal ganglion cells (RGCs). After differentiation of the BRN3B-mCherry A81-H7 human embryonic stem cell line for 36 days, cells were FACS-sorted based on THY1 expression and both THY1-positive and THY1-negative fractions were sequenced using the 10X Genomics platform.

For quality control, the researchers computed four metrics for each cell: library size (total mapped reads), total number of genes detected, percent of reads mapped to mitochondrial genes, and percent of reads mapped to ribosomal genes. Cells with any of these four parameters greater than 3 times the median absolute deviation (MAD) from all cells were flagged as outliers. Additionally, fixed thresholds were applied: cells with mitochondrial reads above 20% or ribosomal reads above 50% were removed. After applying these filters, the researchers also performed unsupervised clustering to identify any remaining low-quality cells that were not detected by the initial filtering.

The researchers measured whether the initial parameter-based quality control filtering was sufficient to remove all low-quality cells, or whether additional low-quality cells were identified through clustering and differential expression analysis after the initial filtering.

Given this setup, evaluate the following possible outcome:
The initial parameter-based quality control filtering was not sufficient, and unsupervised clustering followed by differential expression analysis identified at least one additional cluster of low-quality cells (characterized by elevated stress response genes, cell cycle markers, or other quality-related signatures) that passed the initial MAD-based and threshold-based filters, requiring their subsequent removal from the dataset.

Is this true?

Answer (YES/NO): YES